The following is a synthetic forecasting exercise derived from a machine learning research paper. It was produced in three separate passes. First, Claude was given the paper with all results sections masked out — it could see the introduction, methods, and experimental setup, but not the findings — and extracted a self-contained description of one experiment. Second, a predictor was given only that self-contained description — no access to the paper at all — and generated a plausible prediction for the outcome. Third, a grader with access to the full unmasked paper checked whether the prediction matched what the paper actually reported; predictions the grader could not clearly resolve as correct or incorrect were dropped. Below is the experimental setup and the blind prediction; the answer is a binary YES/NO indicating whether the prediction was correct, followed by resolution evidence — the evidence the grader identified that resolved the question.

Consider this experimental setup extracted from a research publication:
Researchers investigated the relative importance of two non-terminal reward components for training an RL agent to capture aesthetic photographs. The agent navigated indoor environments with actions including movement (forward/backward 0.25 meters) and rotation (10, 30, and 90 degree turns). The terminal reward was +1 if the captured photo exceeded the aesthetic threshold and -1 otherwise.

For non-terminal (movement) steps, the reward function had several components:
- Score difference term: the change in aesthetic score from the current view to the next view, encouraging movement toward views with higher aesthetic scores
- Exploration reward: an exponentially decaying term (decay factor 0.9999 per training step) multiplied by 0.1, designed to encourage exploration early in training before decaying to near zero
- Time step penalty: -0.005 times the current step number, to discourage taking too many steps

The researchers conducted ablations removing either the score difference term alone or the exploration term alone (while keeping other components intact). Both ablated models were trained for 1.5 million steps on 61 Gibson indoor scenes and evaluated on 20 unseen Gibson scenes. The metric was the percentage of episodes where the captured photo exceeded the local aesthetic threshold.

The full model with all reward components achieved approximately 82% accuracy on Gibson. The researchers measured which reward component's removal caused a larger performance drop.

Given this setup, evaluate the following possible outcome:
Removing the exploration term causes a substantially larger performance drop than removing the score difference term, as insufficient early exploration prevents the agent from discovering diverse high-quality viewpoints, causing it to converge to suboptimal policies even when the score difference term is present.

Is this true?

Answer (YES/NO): NO